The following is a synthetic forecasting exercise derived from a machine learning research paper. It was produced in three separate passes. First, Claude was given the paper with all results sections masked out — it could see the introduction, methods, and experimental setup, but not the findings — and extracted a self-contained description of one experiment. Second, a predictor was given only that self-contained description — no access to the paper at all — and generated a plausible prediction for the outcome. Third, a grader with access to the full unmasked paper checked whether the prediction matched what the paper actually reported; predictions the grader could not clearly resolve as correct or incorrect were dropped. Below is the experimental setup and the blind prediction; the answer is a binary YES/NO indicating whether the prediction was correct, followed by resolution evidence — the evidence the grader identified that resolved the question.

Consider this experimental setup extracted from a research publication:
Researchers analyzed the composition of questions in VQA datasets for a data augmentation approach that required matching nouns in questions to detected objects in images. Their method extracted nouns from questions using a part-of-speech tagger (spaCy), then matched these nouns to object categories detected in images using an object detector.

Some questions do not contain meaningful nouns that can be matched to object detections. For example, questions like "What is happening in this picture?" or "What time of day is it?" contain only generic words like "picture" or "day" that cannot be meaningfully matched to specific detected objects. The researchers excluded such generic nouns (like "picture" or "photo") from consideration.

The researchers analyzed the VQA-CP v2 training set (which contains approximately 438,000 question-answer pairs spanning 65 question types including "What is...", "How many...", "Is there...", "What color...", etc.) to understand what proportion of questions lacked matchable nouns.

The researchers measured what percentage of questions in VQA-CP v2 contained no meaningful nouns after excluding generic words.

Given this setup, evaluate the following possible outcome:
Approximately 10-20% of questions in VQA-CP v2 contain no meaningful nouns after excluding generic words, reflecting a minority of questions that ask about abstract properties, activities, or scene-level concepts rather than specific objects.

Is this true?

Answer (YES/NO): NO